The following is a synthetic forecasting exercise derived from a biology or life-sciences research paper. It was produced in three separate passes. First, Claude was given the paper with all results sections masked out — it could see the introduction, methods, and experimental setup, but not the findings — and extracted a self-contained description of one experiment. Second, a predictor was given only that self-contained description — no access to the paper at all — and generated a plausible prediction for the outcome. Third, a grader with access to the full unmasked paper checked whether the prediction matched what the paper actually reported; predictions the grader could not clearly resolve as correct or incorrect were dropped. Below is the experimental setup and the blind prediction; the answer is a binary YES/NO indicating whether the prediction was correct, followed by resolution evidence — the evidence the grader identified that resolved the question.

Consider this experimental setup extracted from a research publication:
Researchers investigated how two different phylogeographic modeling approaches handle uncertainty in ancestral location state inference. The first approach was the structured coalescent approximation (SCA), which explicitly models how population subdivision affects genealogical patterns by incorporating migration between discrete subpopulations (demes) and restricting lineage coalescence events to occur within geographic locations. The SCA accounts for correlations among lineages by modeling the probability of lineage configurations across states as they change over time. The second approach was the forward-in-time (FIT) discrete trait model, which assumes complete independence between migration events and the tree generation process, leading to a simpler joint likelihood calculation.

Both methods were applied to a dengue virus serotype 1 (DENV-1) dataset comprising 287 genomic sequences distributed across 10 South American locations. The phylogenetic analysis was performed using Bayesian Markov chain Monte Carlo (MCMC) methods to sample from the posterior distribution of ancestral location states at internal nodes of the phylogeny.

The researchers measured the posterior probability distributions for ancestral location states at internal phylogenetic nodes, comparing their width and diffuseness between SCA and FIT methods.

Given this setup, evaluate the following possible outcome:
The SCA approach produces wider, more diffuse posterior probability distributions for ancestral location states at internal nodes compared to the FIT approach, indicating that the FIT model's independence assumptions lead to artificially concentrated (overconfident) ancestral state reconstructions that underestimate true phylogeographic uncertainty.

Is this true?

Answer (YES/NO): YES